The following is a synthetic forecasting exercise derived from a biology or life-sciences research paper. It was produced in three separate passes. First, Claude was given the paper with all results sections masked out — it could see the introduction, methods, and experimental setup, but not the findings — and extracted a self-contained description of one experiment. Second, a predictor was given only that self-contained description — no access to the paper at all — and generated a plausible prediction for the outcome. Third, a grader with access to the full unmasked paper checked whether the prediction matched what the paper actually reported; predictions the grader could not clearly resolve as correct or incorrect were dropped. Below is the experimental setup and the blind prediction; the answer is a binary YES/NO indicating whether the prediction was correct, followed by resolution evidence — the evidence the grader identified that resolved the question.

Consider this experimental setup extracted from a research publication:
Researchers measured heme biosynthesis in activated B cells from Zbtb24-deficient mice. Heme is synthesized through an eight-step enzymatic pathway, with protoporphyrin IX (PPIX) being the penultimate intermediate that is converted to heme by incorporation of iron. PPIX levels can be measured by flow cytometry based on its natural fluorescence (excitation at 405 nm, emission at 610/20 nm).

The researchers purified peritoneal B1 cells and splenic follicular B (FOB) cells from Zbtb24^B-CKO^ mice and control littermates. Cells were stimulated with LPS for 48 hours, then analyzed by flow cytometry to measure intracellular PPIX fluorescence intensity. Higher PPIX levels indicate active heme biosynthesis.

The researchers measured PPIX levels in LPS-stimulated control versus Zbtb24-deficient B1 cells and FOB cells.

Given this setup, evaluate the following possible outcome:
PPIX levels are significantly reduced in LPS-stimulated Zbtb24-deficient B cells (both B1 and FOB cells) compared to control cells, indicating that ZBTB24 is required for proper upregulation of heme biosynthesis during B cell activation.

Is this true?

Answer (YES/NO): NO